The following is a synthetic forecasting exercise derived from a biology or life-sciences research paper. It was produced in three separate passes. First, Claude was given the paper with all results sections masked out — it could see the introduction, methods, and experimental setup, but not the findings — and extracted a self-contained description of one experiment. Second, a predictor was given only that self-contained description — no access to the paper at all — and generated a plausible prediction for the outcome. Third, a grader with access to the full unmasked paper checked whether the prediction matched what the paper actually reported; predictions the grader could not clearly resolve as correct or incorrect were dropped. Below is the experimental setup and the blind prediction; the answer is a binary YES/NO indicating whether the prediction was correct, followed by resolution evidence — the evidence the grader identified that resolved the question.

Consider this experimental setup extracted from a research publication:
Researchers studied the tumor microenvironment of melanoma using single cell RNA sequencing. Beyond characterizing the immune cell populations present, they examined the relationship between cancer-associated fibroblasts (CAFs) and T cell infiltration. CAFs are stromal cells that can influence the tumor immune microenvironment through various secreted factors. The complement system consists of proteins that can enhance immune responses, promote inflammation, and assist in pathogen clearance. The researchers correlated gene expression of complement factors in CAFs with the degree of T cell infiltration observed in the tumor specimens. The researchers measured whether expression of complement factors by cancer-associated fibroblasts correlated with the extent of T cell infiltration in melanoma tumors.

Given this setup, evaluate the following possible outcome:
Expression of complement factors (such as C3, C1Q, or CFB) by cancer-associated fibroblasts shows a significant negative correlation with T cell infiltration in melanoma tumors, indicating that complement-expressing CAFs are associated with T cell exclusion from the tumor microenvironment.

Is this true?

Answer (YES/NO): NO